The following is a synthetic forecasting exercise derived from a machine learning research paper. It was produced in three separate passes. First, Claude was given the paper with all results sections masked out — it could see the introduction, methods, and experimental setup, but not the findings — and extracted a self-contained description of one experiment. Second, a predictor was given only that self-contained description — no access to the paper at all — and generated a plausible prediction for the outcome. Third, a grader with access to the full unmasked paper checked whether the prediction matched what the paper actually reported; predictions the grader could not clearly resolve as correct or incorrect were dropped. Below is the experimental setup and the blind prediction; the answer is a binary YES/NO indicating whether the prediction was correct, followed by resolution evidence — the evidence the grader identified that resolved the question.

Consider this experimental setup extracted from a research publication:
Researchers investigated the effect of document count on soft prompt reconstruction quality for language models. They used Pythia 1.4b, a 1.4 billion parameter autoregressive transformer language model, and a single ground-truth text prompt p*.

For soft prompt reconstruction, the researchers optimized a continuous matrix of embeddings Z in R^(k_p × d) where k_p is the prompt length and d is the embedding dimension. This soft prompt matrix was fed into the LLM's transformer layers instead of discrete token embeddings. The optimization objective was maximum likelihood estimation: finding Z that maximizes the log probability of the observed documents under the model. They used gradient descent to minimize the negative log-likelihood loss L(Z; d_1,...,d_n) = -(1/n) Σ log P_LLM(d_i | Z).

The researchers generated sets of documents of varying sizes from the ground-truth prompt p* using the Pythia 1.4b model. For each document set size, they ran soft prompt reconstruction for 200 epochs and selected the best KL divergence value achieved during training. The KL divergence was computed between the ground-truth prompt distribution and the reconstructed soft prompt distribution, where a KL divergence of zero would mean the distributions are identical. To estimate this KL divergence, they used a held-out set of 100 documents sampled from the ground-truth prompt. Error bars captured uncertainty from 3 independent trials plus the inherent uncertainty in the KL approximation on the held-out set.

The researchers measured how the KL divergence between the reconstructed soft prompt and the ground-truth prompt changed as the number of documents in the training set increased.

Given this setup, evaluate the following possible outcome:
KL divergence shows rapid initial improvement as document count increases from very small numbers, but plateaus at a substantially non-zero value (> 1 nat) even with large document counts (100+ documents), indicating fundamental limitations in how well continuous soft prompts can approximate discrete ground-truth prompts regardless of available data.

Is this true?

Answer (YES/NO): NO